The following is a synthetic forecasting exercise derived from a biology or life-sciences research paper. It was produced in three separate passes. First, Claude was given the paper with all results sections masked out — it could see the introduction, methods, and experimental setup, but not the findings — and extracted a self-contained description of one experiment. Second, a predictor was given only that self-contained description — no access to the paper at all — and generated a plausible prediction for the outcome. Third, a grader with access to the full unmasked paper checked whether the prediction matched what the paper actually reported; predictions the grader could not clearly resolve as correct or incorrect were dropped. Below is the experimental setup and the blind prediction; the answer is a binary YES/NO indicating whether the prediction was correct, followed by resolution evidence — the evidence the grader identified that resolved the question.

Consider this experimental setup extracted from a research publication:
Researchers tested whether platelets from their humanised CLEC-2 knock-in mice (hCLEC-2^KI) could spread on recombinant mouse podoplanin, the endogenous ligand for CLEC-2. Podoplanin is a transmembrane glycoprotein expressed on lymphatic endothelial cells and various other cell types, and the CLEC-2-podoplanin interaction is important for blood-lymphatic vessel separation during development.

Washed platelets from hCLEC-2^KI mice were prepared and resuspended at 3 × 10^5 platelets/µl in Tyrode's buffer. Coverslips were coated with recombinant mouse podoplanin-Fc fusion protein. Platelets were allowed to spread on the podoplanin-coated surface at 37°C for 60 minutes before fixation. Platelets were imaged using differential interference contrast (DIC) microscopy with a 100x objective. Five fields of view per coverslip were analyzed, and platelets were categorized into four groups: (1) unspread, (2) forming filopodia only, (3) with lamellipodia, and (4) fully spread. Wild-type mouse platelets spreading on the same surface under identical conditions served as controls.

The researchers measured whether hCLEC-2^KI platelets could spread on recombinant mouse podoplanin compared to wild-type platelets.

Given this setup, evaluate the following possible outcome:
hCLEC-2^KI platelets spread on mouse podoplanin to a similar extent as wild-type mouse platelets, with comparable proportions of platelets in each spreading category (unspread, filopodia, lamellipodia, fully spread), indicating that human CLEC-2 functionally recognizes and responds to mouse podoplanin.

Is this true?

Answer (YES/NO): NO